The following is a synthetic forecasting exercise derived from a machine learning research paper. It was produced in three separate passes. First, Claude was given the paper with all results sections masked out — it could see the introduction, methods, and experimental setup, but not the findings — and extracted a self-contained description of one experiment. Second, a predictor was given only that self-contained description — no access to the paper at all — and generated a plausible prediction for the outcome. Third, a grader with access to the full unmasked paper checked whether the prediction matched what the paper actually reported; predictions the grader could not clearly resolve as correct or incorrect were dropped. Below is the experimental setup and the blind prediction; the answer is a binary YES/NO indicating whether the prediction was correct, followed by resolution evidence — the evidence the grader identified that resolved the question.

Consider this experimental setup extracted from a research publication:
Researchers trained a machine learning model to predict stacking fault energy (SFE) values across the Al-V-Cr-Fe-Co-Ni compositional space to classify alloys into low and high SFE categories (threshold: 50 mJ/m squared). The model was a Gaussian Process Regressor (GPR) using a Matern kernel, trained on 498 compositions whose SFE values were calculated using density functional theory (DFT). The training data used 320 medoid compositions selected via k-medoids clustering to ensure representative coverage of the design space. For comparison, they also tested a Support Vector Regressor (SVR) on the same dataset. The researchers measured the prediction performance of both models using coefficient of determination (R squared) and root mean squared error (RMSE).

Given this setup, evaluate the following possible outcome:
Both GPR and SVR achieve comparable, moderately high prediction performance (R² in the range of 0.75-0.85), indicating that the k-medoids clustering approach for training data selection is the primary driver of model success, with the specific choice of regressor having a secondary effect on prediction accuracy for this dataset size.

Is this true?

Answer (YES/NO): NO